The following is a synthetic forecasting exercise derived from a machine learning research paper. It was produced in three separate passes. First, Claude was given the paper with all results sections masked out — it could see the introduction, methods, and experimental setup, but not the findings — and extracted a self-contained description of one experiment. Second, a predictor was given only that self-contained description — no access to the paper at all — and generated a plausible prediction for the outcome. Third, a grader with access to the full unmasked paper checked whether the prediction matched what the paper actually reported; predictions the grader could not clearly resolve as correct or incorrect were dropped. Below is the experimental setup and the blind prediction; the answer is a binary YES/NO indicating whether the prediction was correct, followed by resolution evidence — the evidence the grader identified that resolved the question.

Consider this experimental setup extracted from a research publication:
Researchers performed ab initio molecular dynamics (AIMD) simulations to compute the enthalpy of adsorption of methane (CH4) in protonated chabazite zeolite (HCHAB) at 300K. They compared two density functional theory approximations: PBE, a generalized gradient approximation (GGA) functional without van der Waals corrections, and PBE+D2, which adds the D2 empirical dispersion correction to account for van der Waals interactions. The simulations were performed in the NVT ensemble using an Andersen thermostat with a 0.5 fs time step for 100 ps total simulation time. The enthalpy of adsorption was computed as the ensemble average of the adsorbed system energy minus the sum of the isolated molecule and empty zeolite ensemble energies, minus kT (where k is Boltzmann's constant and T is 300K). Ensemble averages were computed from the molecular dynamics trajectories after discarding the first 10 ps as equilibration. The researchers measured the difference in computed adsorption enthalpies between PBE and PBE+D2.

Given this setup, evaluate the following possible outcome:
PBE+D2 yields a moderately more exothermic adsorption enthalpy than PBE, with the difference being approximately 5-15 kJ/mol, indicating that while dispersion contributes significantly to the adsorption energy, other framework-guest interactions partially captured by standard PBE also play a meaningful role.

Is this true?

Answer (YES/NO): NO